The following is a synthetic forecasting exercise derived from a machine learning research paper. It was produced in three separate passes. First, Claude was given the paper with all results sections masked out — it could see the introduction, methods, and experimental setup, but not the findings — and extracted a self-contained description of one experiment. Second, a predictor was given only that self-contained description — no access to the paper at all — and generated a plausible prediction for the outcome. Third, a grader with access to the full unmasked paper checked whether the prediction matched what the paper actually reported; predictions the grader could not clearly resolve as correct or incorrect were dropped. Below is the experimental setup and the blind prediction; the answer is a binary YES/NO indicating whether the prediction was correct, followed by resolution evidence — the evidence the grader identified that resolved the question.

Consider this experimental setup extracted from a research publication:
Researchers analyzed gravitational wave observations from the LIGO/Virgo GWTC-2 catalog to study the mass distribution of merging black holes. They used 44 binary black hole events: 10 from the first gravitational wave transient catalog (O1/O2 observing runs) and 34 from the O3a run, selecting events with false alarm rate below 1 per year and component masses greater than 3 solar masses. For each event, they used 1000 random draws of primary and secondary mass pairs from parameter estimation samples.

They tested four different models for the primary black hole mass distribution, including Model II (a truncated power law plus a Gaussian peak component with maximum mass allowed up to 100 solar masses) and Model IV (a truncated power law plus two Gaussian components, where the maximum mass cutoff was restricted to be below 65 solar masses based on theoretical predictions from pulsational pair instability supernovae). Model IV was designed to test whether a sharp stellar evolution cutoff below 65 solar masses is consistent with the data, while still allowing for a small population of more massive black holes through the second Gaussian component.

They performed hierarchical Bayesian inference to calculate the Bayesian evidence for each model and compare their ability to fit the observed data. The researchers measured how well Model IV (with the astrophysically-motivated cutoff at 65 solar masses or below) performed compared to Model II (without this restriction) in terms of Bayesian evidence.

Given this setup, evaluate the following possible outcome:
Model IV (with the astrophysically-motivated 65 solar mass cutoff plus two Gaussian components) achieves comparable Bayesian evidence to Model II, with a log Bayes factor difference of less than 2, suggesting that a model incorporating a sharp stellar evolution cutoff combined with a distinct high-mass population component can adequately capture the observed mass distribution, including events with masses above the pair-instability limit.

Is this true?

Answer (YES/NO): YES